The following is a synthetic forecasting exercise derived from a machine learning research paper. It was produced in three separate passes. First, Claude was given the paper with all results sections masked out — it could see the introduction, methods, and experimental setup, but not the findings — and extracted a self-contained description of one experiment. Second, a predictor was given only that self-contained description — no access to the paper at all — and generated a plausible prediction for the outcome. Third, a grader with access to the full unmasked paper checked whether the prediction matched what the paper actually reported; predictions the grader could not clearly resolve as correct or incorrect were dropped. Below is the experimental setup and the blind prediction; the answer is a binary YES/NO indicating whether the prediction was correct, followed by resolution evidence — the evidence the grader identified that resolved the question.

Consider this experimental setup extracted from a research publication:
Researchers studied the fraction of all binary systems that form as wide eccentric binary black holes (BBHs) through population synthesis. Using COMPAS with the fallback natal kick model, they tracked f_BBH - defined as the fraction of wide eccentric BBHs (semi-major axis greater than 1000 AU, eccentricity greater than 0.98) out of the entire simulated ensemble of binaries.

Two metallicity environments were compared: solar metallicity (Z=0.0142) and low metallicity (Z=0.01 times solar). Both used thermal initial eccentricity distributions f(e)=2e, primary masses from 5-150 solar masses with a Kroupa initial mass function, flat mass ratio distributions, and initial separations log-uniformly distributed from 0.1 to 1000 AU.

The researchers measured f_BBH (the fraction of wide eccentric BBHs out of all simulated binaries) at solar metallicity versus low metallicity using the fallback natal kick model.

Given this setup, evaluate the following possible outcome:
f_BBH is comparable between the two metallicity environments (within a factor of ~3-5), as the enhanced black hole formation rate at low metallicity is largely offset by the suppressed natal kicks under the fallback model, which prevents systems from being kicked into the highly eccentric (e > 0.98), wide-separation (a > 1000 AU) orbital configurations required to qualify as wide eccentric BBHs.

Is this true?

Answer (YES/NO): NO